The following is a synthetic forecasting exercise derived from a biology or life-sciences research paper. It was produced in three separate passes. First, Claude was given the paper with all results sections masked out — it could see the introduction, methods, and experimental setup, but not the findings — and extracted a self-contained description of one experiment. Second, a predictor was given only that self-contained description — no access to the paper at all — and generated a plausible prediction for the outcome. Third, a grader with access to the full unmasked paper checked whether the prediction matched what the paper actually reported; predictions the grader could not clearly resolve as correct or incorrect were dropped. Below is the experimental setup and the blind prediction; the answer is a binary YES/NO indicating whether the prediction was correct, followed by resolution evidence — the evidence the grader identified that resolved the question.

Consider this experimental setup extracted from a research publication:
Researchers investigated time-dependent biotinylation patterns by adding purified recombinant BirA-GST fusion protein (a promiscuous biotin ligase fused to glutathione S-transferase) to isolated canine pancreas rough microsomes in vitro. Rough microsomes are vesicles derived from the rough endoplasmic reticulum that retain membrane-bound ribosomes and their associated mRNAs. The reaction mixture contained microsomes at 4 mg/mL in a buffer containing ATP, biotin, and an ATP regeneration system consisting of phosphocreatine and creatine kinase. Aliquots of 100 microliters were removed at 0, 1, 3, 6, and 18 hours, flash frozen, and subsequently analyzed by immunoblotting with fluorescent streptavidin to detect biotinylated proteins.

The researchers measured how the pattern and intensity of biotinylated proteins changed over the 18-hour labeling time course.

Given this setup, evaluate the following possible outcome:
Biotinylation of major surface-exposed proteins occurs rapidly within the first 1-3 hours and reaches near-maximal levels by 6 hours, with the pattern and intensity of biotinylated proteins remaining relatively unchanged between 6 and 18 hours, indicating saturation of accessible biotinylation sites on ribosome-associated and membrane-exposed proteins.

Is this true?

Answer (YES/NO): NO